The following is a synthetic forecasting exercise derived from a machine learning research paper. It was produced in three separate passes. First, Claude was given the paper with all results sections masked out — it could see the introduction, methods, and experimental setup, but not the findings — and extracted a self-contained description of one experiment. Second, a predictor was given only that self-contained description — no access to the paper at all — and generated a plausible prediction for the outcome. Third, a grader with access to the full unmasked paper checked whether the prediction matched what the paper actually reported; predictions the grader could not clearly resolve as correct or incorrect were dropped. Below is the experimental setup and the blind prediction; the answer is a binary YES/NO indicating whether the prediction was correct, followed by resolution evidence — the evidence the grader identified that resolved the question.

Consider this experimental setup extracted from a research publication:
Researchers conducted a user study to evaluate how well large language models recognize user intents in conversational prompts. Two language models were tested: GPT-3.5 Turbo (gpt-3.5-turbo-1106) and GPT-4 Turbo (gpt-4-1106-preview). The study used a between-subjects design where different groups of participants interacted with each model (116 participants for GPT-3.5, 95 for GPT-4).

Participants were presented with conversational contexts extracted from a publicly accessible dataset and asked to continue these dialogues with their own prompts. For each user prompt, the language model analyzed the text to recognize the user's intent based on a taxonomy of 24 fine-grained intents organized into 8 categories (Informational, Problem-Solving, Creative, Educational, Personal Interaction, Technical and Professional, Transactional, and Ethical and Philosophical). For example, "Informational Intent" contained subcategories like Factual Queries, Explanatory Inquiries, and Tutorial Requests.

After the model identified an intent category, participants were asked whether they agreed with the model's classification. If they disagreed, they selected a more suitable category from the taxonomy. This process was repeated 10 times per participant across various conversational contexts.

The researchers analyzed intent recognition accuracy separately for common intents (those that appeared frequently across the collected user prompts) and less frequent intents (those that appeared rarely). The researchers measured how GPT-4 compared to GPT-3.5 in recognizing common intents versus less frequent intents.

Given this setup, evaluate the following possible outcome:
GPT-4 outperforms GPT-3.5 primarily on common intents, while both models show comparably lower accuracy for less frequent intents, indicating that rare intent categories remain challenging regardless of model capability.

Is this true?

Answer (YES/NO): NO